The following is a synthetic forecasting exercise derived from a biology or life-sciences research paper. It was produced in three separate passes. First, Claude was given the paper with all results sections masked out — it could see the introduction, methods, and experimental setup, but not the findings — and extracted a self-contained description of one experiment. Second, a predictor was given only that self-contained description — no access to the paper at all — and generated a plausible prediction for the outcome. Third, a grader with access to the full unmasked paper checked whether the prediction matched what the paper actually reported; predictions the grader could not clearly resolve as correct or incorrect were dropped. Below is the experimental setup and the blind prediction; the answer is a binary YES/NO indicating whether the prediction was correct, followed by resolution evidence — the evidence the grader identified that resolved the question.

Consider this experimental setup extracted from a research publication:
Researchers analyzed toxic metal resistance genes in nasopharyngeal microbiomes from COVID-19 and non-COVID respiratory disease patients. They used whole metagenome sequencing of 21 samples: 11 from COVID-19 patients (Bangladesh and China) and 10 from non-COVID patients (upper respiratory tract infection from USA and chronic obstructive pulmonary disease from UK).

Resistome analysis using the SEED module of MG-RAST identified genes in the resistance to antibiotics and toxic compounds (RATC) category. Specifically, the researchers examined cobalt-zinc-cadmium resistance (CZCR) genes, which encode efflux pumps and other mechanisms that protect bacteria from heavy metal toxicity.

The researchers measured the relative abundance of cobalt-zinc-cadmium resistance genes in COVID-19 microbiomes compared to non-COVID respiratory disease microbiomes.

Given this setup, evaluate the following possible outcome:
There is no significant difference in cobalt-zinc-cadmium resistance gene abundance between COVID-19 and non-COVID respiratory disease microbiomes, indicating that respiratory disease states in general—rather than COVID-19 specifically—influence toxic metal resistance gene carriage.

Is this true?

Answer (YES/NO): NO